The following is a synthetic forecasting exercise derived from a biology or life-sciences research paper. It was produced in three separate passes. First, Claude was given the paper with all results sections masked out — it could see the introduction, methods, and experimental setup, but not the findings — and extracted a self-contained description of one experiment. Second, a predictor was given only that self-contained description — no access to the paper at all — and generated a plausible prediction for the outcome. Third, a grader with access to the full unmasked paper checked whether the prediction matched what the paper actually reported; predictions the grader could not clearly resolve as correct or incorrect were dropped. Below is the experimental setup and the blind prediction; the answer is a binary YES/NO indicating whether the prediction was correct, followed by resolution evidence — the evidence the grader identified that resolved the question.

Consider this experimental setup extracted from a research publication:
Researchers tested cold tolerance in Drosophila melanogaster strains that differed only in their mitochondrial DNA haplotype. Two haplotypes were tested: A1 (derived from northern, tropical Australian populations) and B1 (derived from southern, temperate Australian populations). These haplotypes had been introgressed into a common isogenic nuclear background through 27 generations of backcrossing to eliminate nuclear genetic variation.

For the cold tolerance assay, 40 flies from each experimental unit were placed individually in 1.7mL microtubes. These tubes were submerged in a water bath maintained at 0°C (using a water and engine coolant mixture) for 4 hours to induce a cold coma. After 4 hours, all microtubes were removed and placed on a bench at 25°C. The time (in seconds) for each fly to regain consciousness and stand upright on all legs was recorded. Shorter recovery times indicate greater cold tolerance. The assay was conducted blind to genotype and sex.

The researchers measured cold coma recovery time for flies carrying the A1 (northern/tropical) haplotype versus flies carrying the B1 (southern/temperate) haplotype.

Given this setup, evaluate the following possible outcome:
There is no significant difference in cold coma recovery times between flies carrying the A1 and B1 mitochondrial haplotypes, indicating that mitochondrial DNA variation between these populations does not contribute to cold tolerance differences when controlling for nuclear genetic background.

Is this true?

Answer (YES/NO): NO